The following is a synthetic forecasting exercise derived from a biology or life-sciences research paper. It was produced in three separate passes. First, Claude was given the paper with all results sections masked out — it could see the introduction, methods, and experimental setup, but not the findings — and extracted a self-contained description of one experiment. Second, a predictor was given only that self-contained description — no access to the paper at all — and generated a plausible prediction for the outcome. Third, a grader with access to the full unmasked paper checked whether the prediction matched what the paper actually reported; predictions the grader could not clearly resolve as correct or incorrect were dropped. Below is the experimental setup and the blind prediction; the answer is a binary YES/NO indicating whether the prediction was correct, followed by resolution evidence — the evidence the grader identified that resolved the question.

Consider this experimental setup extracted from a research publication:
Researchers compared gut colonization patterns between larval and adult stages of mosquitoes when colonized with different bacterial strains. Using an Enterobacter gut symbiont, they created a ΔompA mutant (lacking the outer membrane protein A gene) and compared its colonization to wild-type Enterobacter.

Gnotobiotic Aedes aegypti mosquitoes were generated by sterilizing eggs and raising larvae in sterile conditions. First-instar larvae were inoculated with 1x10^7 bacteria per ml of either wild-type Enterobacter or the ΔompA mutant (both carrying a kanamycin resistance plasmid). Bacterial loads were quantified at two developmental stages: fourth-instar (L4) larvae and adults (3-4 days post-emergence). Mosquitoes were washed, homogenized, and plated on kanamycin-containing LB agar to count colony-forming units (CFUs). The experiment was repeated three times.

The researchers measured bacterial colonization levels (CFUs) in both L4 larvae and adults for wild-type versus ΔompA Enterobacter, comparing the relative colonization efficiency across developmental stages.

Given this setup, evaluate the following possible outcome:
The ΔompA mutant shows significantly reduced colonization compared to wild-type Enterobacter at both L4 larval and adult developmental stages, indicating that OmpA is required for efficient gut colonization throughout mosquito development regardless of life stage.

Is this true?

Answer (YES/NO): YES